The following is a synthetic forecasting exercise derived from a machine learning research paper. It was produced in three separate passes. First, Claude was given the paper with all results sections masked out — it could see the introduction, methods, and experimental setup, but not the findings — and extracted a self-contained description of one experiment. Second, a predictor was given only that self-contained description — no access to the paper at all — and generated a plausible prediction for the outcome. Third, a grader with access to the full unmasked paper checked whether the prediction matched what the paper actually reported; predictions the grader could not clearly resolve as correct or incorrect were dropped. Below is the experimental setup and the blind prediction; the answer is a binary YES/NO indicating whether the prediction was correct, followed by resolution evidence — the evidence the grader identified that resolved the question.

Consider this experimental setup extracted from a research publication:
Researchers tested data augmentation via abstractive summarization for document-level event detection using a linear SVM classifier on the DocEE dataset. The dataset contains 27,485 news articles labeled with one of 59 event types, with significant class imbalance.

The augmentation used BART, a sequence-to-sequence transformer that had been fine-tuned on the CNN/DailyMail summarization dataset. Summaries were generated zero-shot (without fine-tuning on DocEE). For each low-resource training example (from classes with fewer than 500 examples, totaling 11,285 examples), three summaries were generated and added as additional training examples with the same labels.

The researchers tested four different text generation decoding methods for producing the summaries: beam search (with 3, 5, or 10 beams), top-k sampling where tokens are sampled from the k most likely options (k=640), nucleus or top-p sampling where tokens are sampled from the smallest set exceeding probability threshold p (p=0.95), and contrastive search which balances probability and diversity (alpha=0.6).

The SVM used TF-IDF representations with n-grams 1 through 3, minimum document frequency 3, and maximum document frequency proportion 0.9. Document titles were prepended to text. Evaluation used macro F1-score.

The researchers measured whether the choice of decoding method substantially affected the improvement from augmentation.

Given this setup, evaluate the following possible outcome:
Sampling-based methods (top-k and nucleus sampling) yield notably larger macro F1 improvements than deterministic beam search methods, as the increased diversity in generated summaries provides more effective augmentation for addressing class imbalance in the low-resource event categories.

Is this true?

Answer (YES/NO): NO